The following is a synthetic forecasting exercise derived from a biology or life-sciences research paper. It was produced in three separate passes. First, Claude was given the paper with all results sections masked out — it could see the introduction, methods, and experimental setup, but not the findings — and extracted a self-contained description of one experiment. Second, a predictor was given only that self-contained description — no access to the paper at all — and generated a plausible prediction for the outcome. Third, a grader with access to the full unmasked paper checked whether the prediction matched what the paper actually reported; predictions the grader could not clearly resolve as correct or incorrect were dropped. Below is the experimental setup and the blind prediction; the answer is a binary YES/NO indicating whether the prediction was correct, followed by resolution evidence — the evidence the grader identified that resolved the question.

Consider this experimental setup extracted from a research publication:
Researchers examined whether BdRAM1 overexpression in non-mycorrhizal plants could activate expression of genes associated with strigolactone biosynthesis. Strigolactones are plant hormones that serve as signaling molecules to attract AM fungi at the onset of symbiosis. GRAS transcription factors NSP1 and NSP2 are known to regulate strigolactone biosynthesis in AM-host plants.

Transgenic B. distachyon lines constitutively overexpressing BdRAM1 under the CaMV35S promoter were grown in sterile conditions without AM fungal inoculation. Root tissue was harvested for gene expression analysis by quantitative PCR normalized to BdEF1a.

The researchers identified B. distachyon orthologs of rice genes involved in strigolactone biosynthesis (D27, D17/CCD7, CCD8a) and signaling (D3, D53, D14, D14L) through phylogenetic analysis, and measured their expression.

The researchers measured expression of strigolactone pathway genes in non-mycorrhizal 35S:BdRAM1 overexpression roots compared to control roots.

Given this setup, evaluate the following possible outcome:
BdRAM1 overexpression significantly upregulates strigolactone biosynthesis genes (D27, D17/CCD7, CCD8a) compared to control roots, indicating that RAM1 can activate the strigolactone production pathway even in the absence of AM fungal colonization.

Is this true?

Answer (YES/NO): NO